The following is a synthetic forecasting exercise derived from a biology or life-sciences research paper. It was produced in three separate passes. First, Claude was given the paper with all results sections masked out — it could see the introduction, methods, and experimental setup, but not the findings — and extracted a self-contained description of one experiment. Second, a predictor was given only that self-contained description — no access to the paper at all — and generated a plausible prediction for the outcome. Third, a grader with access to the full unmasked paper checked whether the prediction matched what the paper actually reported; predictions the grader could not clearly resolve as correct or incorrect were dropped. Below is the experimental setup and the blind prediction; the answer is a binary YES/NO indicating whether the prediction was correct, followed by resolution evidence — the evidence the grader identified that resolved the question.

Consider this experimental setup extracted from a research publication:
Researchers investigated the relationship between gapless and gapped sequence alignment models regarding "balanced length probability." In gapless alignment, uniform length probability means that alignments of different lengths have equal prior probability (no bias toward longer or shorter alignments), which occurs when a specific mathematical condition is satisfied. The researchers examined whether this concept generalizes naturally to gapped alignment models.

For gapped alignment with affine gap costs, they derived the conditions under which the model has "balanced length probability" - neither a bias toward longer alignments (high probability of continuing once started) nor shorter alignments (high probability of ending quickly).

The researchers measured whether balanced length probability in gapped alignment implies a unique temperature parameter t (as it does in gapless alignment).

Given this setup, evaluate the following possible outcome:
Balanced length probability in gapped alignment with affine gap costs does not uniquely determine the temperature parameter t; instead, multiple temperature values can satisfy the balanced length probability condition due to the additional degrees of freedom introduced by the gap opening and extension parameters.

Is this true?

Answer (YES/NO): YES